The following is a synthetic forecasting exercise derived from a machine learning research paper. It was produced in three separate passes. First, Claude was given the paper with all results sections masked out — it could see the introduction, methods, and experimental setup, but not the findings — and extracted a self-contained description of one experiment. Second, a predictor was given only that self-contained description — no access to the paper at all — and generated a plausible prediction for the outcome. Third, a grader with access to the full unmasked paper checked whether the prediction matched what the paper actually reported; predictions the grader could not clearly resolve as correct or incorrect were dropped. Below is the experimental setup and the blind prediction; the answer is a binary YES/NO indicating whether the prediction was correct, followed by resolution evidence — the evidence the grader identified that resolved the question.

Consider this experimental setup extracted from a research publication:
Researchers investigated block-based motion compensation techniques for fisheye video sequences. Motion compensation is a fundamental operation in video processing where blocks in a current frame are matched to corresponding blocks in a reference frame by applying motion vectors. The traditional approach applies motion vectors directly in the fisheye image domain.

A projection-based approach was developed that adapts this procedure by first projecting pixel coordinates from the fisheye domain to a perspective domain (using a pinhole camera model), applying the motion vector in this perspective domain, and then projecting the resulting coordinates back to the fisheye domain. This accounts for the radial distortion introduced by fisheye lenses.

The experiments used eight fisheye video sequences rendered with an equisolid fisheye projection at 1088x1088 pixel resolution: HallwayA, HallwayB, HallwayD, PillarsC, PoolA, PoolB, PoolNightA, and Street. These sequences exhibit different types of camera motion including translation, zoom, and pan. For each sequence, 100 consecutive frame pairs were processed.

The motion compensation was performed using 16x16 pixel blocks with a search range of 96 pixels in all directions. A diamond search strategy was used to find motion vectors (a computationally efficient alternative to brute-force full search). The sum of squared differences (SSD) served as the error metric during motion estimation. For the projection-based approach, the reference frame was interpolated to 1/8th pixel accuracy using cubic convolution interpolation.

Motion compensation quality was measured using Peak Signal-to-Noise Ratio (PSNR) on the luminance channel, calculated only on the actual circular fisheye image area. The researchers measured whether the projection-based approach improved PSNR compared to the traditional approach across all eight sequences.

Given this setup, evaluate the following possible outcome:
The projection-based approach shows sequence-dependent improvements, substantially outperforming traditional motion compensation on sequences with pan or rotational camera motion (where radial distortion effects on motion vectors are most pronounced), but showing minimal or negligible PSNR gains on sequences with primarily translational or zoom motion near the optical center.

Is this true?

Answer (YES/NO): NO